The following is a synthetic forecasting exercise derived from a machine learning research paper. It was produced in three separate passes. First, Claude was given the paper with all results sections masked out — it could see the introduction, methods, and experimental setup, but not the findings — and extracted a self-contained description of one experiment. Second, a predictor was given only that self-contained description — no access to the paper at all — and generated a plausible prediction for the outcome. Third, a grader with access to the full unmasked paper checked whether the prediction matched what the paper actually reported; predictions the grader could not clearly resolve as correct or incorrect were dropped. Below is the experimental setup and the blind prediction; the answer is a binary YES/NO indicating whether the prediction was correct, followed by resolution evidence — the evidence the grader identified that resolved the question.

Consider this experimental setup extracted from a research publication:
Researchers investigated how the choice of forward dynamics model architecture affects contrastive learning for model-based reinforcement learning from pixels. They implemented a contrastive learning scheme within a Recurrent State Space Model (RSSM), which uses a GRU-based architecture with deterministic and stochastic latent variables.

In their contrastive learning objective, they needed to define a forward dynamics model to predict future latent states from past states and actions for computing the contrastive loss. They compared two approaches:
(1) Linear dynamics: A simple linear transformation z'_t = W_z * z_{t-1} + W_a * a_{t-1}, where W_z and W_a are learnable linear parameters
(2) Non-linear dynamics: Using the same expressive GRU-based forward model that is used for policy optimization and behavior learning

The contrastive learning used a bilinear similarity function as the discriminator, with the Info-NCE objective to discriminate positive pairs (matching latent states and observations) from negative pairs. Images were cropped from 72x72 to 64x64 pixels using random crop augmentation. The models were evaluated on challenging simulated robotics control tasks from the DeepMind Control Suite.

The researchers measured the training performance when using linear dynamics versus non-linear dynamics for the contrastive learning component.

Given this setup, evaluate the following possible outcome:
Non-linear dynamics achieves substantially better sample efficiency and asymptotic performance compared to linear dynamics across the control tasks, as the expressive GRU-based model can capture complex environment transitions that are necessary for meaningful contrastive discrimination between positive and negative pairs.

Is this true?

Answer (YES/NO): NO